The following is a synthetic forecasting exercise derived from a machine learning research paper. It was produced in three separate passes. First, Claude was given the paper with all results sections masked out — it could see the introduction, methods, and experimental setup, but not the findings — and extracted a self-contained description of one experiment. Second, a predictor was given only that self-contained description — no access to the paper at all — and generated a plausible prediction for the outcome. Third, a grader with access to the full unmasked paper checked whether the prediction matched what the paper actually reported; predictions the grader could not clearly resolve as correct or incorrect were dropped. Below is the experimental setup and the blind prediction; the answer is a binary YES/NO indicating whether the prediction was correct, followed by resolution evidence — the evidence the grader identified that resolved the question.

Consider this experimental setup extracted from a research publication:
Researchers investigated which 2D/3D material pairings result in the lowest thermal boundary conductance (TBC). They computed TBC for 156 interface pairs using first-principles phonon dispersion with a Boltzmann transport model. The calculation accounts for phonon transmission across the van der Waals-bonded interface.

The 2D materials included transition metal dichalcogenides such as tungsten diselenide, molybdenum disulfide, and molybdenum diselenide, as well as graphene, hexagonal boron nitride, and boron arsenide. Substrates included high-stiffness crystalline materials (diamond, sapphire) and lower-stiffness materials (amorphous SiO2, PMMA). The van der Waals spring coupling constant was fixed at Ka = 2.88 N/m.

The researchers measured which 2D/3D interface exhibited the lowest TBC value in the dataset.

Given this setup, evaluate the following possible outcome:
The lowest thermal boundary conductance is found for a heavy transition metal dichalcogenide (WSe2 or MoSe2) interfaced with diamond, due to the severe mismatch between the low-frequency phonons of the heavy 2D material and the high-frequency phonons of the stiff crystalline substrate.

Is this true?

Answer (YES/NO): YES